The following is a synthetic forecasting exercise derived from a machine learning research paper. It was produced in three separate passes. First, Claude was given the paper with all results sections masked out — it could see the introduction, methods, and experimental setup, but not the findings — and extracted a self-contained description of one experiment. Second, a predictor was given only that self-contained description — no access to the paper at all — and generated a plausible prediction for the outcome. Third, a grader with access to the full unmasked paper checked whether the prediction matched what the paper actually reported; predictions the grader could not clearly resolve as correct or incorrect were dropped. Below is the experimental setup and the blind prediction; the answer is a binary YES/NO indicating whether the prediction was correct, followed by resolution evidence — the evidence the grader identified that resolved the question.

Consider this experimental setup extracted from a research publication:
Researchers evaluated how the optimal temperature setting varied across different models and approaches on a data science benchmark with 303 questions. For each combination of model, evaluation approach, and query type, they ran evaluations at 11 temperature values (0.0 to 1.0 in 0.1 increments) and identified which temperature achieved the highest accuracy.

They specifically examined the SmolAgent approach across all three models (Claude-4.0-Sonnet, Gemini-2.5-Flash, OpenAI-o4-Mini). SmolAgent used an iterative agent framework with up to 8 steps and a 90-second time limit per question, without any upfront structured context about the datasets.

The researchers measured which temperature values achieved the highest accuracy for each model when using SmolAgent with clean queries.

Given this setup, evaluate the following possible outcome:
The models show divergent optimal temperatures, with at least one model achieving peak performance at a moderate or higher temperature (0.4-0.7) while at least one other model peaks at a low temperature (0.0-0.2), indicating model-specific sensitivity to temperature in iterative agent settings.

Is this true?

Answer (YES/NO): YES